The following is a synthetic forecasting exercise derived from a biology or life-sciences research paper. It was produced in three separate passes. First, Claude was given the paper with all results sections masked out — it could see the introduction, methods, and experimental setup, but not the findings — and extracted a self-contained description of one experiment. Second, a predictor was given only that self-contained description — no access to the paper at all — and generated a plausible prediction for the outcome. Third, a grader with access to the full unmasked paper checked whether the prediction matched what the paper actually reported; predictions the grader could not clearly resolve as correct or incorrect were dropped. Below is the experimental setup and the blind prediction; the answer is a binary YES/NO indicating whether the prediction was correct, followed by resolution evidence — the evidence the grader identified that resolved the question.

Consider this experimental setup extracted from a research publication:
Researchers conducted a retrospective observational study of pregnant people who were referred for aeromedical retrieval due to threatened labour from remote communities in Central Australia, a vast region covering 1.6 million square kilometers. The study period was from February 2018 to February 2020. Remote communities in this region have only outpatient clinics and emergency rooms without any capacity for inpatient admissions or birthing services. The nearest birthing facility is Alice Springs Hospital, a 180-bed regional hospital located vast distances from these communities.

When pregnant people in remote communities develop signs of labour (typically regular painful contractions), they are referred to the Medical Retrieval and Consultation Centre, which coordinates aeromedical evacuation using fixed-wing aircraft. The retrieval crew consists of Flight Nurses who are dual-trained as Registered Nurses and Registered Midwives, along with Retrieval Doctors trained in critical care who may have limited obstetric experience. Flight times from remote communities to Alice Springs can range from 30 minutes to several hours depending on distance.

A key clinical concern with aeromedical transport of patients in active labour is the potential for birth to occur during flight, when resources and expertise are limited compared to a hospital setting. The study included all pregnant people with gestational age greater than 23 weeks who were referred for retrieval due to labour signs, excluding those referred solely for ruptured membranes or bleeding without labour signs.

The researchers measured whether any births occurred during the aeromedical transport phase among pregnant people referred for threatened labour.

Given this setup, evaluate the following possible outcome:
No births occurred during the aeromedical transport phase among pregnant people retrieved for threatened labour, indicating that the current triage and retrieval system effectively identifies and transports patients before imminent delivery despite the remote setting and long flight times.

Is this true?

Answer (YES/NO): YES